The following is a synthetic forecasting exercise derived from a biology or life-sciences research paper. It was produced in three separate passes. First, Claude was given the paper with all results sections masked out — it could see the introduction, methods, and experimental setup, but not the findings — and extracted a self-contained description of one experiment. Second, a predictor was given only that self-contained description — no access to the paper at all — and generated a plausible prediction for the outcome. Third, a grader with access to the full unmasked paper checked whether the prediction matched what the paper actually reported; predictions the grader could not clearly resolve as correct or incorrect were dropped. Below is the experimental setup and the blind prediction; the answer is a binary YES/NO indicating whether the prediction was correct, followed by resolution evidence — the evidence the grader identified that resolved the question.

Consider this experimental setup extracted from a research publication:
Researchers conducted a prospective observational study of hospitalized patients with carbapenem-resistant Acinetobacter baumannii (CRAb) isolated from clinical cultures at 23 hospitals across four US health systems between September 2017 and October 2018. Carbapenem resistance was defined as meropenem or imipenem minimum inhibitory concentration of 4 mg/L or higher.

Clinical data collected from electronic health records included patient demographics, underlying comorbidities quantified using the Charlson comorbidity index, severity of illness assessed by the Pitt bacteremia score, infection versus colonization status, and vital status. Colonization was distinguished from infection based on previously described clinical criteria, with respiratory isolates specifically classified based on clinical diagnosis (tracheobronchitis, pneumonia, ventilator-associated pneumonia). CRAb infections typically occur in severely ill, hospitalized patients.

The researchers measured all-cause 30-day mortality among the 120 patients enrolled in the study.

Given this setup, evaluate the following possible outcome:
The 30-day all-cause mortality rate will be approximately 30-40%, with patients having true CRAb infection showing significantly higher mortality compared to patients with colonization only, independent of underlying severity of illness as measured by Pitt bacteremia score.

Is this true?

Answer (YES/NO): NO